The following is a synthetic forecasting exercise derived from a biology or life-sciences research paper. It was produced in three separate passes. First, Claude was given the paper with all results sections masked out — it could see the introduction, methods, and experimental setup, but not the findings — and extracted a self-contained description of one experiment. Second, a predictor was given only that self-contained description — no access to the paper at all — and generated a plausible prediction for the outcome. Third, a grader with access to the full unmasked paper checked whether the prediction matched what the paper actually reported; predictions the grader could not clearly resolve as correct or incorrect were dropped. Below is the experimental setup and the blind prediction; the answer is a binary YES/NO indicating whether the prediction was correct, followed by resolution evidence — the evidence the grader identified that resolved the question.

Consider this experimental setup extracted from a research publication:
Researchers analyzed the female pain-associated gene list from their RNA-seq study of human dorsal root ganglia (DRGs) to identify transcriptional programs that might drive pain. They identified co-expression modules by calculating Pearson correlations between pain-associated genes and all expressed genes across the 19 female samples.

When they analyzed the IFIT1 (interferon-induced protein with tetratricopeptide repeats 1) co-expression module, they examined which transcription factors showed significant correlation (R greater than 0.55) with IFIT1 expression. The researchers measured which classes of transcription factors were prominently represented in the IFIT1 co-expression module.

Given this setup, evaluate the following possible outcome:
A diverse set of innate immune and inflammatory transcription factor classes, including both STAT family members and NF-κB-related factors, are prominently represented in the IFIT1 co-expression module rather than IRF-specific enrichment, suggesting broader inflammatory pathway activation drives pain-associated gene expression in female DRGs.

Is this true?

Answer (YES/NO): YES